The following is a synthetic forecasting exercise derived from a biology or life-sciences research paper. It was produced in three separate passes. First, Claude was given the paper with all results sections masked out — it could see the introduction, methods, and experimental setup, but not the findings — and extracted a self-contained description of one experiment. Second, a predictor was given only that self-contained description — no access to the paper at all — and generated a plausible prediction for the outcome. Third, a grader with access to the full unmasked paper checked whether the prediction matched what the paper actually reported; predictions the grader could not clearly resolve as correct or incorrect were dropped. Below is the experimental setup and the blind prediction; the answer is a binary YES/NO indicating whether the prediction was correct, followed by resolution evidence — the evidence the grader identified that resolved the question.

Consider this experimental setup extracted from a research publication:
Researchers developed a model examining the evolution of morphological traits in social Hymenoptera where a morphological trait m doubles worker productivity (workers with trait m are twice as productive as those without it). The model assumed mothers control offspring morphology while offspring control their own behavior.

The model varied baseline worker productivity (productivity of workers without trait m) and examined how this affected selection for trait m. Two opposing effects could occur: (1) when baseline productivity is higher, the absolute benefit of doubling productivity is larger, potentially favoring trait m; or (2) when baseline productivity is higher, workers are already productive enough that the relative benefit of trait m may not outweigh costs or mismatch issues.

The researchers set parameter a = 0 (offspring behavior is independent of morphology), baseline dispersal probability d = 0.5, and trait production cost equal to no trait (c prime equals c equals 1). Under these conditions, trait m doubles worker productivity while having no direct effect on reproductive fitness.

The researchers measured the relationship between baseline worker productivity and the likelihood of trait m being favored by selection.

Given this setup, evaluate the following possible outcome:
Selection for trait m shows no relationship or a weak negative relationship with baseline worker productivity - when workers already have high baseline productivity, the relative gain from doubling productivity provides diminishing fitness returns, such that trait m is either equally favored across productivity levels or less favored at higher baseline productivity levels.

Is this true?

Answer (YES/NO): NO